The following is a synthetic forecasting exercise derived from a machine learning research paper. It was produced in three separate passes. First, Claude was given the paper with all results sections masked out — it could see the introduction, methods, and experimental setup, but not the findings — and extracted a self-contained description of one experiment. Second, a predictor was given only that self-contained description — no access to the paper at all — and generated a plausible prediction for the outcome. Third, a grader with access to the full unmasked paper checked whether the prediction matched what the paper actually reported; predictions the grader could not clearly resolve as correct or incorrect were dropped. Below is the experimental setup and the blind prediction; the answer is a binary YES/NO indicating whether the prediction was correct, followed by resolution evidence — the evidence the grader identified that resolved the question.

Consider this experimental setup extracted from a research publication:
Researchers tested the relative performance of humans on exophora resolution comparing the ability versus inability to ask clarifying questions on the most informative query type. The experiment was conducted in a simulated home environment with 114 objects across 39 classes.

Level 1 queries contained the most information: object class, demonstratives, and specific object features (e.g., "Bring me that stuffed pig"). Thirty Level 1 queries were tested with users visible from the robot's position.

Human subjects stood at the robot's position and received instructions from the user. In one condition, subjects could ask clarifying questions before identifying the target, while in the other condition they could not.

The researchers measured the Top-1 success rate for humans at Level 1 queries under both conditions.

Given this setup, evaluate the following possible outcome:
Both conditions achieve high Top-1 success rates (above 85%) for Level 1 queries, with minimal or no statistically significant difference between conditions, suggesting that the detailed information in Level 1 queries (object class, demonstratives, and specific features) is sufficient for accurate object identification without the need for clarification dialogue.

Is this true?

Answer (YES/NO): YES